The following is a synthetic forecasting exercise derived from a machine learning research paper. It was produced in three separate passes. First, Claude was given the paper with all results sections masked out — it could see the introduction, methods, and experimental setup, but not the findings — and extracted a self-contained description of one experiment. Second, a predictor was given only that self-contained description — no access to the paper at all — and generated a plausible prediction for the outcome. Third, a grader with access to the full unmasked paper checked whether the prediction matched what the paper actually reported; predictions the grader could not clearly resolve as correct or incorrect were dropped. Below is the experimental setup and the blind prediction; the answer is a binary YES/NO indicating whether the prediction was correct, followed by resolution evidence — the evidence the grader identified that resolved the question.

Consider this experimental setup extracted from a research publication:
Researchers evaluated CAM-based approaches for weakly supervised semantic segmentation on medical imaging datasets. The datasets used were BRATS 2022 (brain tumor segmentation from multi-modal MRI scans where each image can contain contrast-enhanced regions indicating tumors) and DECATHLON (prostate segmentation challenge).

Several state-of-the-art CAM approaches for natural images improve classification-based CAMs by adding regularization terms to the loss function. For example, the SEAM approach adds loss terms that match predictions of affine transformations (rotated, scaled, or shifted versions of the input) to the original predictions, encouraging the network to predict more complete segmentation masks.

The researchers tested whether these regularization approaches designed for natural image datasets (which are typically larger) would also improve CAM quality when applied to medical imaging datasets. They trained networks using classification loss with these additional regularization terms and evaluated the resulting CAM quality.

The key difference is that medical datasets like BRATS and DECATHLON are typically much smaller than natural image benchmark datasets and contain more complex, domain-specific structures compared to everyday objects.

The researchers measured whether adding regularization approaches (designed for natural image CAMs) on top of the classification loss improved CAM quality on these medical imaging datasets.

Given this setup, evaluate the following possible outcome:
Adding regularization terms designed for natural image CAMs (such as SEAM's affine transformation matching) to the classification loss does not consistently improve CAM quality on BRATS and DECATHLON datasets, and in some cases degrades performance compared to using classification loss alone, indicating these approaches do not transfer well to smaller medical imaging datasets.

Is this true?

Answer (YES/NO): YES